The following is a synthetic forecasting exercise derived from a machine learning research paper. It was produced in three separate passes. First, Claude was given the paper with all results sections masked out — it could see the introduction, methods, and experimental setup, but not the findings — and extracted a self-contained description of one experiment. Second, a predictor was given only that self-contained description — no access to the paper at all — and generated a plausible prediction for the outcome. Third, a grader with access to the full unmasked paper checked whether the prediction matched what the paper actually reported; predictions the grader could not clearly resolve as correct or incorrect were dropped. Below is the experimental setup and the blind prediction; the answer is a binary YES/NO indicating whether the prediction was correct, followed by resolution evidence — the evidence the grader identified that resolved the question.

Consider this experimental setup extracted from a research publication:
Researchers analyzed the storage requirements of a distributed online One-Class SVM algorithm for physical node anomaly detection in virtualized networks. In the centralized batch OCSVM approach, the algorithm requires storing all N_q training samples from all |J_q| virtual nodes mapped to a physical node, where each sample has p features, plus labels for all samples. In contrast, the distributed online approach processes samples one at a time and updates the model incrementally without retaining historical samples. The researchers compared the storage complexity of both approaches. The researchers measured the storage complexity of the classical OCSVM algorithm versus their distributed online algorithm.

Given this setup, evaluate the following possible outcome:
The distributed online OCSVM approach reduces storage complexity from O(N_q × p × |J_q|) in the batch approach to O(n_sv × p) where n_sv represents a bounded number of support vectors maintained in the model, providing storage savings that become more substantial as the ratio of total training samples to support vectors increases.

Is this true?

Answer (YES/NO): NO